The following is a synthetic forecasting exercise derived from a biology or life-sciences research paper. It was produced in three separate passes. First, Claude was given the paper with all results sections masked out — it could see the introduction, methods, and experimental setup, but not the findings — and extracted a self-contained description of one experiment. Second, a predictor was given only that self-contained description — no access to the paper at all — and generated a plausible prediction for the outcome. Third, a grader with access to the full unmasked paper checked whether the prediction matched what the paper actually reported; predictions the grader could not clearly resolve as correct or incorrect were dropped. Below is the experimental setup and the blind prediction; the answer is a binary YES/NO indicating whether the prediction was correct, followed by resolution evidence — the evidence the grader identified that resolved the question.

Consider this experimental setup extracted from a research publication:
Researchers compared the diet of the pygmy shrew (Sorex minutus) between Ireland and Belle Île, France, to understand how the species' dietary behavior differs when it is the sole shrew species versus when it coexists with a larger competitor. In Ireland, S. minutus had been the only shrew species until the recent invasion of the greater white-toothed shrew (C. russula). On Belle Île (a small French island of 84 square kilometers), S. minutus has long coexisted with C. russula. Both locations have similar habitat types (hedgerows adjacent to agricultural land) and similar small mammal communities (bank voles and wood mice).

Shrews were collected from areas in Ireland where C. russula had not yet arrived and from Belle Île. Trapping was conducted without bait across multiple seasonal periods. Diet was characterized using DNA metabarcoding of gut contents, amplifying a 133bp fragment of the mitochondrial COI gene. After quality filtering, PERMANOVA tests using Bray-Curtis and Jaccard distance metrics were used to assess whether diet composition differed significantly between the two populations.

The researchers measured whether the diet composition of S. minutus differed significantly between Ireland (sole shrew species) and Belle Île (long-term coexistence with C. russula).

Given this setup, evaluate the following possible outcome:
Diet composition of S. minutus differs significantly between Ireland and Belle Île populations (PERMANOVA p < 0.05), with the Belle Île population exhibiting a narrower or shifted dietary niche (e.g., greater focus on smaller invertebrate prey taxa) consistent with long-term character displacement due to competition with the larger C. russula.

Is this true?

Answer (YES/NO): NO